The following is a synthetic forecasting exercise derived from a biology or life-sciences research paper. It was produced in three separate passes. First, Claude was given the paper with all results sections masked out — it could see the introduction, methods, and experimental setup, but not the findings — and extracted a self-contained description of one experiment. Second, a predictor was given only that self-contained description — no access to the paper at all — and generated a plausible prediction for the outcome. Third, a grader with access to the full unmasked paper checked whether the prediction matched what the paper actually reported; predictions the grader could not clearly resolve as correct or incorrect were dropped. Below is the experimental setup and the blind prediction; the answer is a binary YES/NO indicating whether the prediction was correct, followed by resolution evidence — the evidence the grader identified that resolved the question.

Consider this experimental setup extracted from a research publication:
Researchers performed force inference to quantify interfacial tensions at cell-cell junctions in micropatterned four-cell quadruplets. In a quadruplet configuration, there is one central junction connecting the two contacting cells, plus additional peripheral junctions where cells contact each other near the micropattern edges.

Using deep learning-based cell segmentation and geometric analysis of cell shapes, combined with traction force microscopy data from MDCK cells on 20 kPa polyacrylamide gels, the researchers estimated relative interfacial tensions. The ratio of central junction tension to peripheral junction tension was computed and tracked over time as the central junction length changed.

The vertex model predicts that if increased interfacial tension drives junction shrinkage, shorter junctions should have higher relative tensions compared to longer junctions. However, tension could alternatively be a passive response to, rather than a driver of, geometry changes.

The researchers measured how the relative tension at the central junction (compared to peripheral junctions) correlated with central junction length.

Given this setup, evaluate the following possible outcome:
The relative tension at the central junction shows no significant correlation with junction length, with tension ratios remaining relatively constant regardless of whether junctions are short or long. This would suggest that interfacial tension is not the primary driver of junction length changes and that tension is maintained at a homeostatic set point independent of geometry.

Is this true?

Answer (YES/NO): NO